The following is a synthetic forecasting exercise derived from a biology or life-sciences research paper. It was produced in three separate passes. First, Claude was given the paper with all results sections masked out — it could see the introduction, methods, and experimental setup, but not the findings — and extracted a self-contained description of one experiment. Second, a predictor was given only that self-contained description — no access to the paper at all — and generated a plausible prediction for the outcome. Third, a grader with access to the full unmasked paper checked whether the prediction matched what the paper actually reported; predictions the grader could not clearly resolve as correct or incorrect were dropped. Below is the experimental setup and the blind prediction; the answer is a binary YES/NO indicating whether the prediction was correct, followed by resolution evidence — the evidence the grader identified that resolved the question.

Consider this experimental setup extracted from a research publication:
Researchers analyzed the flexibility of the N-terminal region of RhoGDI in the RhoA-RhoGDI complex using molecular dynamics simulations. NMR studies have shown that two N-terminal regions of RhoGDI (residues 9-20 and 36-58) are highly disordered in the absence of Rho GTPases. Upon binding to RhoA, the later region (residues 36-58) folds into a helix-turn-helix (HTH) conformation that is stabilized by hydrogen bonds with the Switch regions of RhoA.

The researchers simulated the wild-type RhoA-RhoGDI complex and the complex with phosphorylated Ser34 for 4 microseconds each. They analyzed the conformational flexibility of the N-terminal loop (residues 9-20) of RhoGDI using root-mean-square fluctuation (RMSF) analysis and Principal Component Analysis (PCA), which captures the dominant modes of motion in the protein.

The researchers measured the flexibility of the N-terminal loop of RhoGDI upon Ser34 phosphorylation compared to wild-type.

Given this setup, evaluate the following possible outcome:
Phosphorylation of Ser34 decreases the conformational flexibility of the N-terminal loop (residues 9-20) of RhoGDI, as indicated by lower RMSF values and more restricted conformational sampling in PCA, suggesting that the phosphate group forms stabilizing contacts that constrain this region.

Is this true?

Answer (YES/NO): NO